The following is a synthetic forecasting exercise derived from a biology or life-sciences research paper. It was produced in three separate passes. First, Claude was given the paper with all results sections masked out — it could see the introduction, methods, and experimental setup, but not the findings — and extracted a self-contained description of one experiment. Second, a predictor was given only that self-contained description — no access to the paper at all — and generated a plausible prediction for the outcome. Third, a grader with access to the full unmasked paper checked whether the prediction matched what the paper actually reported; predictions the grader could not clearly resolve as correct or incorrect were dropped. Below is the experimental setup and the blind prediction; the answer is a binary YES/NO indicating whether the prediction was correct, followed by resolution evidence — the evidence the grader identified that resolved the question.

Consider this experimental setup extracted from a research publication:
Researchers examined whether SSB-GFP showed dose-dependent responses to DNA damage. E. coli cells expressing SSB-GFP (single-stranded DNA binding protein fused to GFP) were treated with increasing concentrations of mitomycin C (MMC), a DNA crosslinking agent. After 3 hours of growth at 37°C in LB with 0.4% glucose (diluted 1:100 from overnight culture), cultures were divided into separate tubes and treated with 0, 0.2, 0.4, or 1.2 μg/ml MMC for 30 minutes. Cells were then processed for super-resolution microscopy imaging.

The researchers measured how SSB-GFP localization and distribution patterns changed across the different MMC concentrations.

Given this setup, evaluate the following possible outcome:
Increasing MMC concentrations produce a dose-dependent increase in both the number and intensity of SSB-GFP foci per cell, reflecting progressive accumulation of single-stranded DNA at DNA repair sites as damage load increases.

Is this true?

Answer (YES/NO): NO